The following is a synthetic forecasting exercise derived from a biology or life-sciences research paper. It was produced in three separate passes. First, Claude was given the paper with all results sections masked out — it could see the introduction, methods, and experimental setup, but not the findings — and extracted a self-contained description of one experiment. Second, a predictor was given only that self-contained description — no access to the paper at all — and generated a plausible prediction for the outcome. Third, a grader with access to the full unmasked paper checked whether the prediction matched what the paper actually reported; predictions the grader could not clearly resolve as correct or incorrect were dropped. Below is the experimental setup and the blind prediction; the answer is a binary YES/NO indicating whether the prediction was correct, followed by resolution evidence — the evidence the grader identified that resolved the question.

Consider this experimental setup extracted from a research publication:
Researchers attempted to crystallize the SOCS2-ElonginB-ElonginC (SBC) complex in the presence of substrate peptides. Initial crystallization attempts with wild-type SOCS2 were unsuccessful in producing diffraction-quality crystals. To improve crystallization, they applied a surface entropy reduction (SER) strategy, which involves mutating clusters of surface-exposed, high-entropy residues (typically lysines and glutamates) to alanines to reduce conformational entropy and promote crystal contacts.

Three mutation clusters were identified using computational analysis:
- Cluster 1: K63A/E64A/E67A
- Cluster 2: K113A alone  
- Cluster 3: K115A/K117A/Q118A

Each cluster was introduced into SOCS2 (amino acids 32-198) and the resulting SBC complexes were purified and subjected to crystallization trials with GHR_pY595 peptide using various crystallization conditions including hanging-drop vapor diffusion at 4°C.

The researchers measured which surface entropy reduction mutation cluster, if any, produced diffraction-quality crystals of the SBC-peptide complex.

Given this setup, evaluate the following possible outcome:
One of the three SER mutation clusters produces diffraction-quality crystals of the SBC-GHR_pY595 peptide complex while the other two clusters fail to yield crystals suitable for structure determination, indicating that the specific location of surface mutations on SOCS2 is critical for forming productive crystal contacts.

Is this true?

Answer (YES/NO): YES